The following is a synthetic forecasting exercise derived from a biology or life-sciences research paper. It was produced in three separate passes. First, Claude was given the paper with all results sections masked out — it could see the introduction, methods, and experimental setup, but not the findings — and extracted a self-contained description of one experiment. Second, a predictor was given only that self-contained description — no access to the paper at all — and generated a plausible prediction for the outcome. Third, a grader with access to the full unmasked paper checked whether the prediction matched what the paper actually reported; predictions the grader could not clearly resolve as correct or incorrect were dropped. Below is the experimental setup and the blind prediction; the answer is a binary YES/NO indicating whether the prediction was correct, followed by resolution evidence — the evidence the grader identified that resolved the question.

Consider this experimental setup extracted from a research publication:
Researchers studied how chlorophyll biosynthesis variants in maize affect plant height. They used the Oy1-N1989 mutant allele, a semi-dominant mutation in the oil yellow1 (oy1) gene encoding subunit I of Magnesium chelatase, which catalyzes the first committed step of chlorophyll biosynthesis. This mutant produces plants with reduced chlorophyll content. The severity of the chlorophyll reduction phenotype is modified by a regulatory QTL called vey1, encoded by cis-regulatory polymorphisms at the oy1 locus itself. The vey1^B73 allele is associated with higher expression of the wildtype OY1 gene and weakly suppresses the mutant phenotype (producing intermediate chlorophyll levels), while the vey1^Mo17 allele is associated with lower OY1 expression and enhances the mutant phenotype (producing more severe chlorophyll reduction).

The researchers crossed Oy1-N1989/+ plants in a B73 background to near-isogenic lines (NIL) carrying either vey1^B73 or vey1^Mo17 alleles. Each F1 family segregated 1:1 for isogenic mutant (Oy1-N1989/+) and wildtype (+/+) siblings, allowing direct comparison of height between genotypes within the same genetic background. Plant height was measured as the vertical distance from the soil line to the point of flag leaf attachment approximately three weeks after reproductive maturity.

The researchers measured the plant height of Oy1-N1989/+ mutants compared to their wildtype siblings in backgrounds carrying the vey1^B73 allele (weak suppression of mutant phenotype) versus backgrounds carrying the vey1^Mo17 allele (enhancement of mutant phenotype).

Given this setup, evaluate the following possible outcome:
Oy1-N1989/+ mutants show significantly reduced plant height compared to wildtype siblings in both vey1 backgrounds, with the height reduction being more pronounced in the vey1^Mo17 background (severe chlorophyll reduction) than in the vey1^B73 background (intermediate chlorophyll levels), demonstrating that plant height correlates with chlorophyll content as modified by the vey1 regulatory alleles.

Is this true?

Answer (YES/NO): NO